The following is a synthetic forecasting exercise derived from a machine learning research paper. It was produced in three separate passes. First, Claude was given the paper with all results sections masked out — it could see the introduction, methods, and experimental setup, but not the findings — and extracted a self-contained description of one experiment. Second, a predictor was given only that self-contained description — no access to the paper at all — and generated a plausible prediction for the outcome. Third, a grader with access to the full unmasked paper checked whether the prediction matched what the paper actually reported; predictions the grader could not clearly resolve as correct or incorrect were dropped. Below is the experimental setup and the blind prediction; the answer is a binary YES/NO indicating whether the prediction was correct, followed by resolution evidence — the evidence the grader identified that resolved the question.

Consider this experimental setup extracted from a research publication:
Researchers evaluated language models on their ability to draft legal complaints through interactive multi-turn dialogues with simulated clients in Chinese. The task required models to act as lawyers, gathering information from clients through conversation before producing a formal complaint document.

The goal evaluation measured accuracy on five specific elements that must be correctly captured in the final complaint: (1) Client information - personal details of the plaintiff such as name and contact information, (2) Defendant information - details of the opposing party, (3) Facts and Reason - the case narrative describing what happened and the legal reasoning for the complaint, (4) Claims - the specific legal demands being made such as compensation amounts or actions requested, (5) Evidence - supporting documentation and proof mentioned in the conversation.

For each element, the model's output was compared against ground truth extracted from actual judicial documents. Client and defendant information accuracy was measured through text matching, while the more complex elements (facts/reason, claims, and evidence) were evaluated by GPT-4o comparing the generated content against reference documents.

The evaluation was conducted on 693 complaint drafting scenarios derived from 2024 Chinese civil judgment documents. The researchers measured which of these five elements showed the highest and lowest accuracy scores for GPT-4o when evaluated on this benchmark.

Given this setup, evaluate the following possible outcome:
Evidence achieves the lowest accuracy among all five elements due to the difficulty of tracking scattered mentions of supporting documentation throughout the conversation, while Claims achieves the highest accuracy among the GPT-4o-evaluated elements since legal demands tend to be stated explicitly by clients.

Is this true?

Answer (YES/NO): NO